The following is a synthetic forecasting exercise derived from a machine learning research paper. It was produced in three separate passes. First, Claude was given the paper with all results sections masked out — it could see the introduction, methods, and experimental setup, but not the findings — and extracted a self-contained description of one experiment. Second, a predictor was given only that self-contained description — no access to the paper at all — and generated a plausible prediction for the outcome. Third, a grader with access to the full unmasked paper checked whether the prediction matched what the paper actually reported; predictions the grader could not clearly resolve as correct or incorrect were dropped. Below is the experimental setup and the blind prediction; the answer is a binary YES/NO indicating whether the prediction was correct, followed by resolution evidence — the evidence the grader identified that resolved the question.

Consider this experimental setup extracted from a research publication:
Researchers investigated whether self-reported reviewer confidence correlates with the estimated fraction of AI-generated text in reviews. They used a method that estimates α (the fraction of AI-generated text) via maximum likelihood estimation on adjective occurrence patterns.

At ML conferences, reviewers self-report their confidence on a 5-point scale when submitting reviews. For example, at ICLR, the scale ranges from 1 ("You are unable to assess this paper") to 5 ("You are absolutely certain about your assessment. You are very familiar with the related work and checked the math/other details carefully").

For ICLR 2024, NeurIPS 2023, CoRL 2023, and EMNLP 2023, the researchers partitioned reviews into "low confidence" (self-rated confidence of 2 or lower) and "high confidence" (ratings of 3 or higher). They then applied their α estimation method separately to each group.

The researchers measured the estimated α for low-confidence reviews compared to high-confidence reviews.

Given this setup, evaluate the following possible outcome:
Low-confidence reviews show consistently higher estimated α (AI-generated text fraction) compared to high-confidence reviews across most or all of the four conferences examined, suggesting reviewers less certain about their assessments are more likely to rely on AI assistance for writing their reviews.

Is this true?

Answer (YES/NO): YES